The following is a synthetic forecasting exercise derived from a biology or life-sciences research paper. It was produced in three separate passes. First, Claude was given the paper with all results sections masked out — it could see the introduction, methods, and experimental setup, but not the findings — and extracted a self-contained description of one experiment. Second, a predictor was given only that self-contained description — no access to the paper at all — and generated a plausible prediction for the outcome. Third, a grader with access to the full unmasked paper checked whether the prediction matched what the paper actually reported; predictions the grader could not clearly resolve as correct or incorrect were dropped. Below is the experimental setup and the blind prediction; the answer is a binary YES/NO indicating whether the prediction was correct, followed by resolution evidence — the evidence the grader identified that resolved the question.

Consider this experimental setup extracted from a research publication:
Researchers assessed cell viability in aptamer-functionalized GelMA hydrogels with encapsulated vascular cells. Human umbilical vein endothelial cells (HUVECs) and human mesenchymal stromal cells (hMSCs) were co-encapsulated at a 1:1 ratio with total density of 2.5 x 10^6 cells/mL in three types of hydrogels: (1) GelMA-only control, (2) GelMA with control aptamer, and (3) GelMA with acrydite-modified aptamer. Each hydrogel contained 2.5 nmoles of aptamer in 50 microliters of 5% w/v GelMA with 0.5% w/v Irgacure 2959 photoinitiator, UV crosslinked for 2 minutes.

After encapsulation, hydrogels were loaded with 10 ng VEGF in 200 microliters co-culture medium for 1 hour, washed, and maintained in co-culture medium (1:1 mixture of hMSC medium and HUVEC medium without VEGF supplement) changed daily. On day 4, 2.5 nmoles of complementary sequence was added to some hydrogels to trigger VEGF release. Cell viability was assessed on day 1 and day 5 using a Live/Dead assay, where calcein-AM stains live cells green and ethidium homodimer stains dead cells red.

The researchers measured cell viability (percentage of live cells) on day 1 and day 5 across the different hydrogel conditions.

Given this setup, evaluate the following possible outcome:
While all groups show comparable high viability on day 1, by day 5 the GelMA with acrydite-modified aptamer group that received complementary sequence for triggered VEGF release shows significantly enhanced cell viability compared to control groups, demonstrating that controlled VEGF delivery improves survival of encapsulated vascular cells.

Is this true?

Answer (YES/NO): NO